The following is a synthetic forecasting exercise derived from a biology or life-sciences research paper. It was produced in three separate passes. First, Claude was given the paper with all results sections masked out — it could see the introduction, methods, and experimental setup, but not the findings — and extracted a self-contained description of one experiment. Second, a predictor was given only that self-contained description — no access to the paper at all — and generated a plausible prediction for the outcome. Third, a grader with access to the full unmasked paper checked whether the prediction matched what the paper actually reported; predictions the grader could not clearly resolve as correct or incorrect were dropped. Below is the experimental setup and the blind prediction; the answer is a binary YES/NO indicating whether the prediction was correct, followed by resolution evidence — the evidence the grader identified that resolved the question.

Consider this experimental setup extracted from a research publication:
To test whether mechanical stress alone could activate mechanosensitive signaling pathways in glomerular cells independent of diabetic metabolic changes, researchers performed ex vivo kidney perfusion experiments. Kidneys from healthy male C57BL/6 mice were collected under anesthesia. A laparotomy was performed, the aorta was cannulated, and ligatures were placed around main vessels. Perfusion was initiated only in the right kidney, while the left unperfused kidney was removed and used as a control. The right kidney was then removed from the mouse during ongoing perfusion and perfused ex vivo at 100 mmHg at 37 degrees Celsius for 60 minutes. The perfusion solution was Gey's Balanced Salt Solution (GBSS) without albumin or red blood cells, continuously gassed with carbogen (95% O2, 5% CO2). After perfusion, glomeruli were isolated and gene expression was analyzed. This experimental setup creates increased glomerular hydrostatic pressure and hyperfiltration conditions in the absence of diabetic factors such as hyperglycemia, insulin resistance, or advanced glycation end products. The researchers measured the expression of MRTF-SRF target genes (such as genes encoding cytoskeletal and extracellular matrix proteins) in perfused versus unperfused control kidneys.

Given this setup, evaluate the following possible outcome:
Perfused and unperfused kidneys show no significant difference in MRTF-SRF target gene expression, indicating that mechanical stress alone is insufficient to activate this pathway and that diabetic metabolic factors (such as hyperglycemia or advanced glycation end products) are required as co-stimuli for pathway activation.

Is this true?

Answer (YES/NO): NO